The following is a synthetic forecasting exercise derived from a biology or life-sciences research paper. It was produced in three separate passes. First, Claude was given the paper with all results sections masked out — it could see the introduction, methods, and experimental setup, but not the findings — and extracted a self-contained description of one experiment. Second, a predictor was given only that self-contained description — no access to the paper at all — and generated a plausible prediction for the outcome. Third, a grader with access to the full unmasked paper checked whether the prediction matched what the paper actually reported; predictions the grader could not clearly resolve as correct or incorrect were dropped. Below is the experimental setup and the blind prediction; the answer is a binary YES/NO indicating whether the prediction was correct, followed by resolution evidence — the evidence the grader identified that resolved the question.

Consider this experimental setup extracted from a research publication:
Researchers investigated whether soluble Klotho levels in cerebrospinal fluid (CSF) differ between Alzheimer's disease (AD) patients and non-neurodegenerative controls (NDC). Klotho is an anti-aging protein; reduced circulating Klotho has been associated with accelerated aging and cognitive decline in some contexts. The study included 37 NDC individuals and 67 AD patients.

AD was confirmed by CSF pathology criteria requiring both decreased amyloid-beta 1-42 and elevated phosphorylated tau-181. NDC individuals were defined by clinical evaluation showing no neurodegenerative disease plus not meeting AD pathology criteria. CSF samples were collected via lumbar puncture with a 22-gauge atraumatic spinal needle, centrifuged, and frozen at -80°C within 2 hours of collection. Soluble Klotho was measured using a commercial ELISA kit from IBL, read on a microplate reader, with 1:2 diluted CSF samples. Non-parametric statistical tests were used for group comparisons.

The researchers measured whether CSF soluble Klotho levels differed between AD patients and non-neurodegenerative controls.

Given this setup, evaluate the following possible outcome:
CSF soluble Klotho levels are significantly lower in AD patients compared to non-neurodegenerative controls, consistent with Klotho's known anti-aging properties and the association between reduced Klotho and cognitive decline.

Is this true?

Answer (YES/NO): NO